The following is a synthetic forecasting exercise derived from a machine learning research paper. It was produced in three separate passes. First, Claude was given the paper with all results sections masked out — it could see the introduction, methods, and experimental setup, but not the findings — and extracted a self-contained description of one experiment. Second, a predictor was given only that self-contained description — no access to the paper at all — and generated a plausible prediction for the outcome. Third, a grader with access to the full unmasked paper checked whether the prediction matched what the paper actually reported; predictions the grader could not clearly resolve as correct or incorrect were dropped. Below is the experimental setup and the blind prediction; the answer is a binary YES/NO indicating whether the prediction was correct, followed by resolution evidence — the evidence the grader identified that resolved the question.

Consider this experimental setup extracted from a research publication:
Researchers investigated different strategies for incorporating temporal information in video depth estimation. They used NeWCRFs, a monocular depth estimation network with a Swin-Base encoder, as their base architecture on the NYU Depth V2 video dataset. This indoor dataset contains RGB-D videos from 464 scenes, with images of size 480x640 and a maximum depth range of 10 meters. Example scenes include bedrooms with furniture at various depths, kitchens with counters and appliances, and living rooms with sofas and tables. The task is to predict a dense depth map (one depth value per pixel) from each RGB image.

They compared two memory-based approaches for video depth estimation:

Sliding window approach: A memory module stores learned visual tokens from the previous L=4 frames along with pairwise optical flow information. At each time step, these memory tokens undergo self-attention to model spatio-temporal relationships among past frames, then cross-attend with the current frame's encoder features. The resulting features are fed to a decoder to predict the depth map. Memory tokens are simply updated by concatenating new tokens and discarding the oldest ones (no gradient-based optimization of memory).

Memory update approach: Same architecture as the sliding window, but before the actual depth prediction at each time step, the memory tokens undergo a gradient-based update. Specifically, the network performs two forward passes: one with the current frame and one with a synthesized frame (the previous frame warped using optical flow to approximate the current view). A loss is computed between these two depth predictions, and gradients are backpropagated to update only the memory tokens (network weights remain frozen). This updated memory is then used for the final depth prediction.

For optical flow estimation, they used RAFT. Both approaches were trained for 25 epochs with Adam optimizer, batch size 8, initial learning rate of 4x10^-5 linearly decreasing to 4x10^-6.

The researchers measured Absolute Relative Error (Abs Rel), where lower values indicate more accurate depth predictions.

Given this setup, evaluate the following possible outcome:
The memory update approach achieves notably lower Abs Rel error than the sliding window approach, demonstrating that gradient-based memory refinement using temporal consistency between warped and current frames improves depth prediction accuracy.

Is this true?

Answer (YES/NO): YES